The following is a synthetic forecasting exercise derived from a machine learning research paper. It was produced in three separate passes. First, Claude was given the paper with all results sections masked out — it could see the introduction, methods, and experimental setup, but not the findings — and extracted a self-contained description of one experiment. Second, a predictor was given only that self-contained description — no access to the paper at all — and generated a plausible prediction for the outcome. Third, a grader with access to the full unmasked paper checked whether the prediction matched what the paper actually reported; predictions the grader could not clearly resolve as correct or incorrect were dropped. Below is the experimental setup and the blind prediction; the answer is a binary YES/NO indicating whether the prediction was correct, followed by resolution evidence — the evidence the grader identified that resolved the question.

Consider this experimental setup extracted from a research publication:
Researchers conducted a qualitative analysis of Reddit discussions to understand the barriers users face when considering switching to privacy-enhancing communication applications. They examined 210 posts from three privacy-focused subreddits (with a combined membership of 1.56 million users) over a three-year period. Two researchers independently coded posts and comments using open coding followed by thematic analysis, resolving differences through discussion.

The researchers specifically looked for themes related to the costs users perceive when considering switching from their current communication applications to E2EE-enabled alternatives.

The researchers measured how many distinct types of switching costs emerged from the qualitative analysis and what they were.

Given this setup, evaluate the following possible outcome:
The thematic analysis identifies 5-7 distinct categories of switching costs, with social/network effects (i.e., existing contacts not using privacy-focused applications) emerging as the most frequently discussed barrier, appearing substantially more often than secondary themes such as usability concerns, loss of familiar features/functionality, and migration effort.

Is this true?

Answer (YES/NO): NO